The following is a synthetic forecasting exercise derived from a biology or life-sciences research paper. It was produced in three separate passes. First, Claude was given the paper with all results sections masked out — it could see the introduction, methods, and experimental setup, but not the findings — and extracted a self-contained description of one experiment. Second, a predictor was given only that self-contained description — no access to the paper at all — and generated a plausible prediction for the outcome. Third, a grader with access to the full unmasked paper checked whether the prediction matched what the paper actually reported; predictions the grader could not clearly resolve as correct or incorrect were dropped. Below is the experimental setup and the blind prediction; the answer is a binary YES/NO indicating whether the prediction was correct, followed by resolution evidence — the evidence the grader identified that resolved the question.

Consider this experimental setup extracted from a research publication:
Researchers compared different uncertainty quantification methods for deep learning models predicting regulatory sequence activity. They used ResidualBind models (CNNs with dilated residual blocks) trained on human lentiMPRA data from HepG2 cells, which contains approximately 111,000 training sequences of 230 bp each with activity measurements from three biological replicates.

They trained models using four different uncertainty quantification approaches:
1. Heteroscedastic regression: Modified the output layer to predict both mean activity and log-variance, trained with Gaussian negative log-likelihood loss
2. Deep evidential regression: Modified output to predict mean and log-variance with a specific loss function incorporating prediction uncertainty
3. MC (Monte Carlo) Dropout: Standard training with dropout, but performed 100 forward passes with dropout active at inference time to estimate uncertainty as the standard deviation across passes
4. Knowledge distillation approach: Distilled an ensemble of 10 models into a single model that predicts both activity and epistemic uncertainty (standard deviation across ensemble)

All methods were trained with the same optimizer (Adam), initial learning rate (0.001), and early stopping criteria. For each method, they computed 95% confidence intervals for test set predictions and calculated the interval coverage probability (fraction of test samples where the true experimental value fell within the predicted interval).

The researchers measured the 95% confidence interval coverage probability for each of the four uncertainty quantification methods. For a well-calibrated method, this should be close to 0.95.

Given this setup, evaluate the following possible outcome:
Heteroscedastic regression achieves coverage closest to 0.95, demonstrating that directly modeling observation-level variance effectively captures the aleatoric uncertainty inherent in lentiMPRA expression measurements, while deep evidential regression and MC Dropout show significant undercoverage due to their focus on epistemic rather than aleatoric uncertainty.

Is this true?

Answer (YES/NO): NO